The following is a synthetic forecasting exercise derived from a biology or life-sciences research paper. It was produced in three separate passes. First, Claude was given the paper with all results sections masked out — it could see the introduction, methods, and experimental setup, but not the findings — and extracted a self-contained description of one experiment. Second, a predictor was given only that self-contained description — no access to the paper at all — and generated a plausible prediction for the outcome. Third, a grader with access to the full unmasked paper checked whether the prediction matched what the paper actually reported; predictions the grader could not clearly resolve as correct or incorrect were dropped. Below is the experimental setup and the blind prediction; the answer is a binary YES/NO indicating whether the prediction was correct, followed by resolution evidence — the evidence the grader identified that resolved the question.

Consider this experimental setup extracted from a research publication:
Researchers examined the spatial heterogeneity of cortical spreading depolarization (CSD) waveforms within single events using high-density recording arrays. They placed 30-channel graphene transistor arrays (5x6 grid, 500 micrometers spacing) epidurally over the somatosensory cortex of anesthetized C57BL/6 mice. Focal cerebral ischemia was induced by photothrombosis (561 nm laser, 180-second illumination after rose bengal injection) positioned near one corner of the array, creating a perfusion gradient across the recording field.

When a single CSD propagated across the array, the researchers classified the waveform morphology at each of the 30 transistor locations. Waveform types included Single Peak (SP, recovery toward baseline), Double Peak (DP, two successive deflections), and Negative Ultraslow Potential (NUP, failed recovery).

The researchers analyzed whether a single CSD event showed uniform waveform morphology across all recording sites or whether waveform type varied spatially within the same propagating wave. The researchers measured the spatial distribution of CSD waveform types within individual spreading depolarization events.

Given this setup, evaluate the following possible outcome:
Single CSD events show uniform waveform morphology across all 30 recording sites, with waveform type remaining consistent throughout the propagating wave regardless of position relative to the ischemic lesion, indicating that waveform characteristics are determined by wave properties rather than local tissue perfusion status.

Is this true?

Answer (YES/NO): NO